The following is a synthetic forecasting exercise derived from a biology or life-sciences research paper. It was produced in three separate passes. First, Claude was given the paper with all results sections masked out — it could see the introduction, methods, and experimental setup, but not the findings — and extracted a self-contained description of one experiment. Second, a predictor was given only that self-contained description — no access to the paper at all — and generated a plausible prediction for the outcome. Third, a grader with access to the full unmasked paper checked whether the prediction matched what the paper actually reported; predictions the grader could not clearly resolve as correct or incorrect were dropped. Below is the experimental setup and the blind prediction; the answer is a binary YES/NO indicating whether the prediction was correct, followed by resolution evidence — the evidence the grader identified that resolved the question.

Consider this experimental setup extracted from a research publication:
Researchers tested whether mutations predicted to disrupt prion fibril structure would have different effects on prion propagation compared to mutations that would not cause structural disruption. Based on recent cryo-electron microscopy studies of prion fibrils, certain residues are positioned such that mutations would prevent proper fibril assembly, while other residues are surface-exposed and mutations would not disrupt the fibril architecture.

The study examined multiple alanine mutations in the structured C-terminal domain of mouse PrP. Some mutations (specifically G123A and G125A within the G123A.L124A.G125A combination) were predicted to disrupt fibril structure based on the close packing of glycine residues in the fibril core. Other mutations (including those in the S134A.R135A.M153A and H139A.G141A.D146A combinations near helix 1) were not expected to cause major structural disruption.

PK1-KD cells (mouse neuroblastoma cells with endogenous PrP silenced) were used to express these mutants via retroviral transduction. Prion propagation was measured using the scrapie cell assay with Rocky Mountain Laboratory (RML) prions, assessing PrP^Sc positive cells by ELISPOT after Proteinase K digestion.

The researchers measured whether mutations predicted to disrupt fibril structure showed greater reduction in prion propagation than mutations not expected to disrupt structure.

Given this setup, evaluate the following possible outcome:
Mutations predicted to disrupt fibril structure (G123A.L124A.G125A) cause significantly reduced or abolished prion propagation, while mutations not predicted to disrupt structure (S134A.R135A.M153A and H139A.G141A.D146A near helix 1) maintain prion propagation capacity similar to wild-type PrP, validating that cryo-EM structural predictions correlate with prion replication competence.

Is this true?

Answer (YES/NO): NO